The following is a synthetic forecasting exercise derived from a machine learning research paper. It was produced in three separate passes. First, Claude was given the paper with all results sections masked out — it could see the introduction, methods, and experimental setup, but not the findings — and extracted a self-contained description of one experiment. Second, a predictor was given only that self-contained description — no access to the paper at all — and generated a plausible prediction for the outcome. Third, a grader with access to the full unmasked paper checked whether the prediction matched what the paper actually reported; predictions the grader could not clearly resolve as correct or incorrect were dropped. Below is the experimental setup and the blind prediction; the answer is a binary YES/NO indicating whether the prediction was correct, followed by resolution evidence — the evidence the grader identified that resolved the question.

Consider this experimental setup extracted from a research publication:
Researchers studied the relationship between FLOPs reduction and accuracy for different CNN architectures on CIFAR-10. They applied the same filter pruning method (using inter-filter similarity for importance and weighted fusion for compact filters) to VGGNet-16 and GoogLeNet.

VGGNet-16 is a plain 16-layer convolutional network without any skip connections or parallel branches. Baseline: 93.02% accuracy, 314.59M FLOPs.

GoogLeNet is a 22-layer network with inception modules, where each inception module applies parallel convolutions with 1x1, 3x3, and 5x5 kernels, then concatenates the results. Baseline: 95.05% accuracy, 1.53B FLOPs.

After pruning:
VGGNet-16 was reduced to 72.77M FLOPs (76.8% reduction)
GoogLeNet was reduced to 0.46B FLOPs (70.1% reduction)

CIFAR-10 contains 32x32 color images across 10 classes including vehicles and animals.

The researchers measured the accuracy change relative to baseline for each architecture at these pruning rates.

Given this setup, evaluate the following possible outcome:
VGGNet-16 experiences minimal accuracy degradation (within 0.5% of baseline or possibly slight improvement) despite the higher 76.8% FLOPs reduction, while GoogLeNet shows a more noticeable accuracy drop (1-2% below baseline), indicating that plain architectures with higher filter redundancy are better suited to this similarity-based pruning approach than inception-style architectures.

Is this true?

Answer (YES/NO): NO